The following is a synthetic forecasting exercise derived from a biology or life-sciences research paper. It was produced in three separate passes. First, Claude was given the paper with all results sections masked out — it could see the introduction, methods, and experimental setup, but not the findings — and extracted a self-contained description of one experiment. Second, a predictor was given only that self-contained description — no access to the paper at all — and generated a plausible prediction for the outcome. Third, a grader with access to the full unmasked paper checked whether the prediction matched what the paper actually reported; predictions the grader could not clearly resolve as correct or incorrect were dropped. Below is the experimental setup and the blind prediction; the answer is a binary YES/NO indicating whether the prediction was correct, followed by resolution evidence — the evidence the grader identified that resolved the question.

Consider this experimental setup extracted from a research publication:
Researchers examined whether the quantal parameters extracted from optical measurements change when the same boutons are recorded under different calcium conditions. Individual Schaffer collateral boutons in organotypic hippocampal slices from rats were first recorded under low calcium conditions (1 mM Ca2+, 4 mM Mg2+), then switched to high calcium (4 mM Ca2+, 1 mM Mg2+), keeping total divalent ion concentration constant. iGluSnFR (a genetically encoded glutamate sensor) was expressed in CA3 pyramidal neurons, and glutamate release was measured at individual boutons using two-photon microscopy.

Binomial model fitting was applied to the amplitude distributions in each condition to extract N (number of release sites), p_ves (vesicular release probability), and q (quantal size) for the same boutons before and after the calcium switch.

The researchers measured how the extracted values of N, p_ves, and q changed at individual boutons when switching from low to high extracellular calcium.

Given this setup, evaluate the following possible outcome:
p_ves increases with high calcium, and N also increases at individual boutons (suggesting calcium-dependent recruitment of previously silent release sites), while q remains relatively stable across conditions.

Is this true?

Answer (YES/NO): NO